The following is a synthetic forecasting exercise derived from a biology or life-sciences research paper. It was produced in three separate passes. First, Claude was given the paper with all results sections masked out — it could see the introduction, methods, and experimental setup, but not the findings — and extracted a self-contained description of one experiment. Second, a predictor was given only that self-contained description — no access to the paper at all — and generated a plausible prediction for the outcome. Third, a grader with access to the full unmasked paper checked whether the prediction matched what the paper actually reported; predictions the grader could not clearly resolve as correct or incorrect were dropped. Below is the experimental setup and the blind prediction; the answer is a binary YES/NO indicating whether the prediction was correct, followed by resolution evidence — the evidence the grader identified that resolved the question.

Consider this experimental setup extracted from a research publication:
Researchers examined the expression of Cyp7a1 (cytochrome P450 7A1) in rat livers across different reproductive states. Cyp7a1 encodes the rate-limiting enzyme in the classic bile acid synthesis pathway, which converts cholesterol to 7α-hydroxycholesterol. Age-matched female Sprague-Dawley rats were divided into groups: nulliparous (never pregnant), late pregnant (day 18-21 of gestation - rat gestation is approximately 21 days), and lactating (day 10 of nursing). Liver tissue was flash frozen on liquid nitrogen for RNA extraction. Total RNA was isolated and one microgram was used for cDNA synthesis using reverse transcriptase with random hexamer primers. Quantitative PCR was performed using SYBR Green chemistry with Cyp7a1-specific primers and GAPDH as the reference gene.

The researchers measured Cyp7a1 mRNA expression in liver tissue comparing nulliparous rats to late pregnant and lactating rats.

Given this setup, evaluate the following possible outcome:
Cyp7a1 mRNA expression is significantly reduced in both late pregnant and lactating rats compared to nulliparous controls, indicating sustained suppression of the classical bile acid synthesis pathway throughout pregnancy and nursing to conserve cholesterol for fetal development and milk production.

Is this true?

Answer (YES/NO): NO